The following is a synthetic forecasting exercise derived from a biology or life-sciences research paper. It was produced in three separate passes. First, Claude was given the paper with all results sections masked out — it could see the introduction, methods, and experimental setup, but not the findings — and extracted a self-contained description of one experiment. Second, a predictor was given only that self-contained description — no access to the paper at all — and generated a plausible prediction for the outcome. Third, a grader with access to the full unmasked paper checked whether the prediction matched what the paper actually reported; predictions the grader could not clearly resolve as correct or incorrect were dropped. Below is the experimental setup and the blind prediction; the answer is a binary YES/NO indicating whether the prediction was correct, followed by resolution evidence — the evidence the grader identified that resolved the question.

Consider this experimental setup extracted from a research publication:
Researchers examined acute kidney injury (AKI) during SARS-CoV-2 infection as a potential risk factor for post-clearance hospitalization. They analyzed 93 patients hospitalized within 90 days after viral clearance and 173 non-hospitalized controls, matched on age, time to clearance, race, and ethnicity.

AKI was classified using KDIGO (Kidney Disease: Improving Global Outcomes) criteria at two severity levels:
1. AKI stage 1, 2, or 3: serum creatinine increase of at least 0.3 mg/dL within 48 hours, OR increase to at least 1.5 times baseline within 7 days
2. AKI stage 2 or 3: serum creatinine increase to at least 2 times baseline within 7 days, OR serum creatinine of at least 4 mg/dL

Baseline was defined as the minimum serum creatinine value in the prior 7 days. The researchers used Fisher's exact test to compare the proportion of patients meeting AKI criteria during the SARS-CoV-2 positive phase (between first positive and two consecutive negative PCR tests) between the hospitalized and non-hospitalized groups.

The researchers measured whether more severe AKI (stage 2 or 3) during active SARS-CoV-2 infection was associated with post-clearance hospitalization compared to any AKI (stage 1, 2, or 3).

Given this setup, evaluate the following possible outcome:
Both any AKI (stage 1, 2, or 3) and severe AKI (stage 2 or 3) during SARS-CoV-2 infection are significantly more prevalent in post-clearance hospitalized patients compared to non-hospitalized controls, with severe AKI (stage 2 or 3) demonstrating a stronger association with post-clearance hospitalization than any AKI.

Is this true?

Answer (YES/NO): NO